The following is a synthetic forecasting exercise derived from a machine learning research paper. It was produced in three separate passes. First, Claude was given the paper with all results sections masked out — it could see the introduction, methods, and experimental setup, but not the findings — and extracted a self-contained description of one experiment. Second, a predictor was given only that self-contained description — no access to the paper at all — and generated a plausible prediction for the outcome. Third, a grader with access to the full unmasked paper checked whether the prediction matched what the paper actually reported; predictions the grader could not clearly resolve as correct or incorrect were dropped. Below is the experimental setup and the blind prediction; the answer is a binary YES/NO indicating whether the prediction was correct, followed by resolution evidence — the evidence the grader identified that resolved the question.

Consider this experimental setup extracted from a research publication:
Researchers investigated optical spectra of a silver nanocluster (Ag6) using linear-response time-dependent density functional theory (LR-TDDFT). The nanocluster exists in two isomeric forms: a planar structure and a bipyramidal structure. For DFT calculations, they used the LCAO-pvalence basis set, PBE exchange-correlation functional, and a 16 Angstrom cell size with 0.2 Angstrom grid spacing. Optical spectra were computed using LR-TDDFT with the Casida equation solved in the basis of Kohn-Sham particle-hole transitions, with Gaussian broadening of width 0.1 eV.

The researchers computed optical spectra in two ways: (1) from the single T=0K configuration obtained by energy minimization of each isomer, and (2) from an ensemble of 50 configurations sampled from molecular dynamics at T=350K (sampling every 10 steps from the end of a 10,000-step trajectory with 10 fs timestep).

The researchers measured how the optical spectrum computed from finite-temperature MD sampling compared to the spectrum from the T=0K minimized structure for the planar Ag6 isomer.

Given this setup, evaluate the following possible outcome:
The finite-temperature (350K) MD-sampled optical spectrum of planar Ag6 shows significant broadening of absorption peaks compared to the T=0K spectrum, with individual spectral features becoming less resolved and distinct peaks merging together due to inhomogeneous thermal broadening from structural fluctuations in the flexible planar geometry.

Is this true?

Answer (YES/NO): NO